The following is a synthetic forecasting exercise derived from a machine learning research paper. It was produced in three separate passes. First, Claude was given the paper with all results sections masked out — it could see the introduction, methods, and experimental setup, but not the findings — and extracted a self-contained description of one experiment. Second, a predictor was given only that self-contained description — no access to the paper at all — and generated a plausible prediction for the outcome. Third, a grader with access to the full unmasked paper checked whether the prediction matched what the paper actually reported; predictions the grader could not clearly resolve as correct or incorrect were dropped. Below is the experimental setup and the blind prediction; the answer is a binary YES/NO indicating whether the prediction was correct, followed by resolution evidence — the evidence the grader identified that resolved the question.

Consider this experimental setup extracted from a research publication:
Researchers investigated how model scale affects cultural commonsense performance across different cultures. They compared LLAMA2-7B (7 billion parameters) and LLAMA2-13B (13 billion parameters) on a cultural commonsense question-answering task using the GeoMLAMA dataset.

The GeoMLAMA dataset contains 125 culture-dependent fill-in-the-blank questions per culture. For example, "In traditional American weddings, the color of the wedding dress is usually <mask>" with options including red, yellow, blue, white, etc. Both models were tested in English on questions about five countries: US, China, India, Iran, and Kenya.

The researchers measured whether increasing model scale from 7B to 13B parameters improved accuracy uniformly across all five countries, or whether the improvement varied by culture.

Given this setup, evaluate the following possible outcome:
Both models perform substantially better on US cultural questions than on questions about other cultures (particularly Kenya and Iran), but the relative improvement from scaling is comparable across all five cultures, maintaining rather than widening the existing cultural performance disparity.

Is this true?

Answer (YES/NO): NO